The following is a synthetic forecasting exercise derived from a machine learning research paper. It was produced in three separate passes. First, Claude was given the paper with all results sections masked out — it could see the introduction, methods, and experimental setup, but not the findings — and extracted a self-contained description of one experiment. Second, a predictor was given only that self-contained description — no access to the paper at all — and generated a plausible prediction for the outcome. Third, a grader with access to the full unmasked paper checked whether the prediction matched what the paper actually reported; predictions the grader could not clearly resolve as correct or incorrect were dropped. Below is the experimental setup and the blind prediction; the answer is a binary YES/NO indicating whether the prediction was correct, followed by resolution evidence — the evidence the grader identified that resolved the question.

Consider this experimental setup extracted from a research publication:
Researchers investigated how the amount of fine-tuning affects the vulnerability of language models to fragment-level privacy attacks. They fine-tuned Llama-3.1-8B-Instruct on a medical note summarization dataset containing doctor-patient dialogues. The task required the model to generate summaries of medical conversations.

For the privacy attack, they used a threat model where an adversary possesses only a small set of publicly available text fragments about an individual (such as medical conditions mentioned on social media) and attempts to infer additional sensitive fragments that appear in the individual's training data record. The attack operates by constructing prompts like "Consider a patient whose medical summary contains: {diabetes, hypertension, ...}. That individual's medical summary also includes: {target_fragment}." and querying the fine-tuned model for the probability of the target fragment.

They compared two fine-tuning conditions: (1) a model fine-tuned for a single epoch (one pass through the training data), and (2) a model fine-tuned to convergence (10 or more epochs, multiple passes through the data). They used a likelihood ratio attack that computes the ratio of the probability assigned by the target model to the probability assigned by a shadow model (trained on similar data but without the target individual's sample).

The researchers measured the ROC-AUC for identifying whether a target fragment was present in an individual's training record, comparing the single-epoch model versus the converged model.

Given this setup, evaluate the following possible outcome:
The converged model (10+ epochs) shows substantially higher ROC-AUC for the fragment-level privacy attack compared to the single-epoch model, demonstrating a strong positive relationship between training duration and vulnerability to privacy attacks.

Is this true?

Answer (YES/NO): NO